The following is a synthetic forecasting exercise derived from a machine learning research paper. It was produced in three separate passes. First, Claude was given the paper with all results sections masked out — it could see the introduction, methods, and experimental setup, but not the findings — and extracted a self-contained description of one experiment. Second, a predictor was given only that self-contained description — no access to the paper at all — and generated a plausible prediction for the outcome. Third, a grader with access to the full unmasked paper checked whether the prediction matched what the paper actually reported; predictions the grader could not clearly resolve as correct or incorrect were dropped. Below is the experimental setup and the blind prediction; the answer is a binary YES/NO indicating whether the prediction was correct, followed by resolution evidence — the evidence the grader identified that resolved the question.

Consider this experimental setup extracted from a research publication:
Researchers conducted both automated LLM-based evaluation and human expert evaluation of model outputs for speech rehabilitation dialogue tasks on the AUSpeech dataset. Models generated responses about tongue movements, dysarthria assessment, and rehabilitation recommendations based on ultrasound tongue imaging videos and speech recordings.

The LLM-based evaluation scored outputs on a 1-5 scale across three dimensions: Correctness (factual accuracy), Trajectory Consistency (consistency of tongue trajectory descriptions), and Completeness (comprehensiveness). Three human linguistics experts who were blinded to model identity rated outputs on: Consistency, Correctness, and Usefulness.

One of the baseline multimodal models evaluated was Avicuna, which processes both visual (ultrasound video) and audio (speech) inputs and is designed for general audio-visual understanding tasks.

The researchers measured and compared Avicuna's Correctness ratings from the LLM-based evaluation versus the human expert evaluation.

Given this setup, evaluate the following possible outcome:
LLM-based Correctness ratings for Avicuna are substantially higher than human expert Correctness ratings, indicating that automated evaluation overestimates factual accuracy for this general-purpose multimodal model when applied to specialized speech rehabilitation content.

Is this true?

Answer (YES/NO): NO